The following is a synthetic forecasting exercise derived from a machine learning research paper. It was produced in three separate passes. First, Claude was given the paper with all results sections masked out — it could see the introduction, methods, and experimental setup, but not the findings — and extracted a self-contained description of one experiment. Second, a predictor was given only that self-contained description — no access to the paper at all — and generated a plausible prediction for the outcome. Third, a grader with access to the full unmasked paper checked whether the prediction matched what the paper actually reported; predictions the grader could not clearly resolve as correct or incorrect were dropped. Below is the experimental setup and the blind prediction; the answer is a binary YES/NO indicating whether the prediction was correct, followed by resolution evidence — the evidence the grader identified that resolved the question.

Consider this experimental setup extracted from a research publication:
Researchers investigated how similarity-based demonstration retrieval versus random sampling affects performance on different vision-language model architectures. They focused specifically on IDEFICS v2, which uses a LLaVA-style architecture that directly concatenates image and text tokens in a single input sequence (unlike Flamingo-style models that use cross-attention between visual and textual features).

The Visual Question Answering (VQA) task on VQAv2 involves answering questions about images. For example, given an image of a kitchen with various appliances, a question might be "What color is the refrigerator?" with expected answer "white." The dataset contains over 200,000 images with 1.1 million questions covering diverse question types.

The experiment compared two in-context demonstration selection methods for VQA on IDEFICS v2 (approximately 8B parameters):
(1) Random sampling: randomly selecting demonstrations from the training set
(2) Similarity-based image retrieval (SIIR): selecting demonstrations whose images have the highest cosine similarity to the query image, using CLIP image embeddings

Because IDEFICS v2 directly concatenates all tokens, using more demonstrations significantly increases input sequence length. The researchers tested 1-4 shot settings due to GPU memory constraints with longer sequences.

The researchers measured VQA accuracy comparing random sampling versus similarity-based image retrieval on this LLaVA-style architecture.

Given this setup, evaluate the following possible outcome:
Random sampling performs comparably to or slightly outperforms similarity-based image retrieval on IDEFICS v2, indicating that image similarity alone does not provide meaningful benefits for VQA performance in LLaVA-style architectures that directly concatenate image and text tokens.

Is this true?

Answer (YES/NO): YES